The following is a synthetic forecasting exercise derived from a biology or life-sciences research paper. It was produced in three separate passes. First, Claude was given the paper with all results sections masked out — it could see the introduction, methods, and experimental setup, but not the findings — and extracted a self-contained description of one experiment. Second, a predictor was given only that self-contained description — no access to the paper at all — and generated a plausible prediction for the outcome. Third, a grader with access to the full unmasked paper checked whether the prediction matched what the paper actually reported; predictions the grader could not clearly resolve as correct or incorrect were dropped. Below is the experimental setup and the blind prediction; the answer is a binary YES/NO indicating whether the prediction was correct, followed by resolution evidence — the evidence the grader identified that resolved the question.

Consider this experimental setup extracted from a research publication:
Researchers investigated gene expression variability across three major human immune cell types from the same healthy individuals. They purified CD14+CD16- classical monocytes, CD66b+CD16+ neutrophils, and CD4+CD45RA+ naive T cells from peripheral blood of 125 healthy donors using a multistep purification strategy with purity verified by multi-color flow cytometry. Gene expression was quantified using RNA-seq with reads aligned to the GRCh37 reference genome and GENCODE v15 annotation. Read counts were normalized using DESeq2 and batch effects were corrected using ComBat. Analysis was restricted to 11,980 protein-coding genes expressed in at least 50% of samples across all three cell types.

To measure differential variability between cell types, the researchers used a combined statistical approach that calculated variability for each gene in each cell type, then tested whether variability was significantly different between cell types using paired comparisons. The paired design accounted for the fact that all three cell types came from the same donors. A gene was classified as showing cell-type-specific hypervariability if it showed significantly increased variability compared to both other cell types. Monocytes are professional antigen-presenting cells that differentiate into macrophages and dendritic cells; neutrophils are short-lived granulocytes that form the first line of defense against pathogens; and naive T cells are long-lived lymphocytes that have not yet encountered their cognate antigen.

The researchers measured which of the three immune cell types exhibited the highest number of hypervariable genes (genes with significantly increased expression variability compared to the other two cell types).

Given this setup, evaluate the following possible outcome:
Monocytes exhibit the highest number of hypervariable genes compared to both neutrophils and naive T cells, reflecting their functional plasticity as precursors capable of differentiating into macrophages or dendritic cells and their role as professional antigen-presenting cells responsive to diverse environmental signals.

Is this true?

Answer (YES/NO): NO